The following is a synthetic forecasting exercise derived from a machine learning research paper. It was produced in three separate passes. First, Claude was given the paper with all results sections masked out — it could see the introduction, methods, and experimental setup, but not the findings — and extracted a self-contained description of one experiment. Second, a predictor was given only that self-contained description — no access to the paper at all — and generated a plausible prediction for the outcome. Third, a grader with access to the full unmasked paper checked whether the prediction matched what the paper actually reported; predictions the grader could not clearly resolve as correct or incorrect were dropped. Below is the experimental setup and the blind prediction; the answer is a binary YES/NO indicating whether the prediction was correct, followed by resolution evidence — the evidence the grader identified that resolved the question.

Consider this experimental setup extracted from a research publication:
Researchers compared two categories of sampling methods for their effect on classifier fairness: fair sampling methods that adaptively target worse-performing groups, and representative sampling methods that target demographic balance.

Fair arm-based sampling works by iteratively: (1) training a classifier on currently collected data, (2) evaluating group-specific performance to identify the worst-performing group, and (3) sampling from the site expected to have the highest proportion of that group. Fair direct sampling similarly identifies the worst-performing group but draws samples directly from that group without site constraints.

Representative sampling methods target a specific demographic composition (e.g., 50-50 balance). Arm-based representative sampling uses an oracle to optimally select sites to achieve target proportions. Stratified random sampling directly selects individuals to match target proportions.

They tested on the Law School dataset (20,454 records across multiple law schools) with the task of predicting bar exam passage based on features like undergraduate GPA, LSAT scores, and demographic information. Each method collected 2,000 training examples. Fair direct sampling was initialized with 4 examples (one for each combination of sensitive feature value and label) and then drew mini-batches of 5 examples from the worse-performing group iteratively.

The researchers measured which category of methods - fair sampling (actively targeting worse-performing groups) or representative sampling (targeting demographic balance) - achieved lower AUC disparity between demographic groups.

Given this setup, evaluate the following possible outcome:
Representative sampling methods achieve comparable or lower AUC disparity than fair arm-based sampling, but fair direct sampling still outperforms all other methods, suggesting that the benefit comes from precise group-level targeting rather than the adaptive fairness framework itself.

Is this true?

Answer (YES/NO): NO